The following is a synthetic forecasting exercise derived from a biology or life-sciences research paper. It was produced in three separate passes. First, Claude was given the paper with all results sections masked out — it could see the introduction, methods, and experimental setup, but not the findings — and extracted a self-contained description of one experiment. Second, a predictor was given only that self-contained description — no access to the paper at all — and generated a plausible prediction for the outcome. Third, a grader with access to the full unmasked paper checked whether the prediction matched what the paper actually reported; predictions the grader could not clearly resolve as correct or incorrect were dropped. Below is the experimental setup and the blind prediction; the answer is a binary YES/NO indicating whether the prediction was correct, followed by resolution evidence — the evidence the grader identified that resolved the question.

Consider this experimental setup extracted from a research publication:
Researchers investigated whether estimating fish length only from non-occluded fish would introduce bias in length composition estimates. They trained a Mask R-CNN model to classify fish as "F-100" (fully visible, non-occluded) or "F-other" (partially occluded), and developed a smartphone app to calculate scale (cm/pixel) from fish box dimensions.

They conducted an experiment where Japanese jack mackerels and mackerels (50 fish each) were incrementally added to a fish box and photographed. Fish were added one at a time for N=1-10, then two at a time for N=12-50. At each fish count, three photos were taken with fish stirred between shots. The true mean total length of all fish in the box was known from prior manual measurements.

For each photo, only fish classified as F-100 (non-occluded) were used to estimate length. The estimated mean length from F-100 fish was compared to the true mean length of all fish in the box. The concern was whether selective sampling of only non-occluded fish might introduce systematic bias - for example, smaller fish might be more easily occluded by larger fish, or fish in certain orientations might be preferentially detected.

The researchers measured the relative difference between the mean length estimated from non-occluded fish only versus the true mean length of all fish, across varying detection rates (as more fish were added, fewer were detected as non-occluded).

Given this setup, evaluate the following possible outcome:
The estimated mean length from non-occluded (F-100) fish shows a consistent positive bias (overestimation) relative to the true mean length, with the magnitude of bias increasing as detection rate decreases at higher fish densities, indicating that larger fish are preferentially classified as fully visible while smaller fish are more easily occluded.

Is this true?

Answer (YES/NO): NO